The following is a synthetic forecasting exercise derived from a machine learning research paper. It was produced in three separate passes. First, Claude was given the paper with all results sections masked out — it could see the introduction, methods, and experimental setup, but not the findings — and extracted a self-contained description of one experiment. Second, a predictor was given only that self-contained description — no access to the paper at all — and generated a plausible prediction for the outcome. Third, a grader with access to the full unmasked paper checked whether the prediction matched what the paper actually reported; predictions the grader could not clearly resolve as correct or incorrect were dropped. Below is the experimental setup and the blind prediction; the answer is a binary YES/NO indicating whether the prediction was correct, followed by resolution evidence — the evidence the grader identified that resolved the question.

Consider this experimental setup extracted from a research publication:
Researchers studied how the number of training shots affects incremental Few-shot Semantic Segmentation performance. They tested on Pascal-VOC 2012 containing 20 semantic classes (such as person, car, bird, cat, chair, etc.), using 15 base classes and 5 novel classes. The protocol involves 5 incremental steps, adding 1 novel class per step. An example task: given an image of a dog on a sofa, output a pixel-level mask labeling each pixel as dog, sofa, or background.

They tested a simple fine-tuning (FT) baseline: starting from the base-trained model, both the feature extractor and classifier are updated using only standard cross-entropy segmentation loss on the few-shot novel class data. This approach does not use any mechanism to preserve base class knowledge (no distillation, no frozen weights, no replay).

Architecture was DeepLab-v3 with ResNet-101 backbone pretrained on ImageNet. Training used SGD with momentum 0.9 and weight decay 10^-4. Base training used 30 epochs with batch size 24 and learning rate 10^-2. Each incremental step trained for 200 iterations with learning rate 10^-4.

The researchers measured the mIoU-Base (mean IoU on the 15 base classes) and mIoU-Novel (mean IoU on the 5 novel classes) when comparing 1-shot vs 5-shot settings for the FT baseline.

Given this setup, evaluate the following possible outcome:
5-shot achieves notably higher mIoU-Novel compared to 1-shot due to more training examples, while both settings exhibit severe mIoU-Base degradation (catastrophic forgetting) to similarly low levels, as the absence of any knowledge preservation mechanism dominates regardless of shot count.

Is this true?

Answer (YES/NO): NO